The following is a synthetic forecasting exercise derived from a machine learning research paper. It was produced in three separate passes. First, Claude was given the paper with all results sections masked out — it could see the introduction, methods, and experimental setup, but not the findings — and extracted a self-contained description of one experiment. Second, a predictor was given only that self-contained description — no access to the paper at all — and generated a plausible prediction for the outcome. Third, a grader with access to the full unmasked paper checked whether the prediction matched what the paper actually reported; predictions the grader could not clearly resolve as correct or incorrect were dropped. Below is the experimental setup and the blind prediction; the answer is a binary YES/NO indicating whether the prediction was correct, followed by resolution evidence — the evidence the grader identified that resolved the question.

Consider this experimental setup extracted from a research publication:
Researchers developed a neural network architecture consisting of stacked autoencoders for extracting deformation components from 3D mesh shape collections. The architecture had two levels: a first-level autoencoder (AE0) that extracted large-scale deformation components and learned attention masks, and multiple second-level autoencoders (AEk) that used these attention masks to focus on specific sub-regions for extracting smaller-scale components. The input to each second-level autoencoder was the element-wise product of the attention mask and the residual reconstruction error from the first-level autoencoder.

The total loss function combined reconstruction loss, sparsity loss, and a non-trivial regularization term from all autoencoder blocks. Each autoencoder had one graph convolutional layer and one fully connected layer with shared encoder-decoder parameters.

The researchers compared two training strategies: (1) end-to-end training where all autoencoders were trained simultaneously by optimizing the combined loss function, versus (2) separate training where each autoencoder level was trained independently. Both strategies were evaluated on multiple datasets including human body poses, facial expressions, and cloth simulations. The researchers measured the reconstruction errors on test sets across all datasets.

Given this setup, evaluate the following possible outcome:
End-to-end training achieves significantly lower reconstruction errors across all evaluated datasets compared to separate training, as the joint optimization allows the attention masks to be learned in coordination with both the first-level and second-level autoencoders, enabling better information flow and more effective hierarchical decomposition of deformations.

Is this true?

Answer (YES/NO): YES